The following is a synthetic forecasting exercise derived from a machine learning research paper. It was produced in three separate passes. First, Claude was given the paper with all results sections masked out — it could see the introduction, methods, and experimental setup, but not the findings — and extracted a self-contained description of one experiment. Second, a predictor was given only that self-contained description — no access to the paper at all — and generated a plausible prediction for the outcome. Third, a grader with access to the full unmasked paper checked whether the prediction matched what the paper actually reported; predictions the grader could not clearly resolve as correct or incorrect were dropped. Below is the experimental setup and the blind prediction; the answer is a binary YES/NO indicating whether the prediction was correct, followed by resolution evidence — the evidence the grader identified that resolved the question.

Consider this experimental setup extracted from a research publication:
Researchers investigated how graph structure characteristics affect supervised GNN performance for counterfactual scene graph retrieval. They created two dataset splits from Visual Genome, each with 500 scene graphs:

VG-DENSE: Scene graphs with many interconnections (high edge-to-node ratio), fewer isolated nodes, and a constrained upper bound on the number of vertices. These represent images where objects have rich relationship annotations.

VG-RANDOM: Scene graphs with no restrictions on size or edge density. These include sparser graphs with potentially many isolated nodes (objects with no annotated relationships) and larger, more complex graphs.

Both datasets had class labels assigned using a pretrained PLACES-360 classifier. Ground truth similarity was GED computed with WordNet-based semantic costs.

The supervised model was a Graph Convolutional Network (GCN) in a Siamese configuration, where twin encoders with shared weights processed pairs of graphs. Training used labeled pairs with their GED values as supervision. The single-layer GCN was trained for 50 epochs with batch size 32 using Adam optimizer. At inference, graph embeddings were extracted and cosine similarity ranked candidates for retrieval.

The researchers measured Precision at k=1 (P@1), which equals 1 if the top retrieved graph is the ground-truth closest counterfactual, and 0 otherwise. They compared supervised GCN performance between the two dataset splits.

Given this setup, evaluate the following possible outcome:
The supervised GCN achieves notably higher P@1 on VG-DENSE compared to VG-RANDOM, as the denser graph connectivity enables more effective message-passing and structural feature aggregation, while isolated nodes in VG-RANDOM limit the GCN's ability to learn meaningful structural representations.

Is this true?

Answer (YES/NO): YES